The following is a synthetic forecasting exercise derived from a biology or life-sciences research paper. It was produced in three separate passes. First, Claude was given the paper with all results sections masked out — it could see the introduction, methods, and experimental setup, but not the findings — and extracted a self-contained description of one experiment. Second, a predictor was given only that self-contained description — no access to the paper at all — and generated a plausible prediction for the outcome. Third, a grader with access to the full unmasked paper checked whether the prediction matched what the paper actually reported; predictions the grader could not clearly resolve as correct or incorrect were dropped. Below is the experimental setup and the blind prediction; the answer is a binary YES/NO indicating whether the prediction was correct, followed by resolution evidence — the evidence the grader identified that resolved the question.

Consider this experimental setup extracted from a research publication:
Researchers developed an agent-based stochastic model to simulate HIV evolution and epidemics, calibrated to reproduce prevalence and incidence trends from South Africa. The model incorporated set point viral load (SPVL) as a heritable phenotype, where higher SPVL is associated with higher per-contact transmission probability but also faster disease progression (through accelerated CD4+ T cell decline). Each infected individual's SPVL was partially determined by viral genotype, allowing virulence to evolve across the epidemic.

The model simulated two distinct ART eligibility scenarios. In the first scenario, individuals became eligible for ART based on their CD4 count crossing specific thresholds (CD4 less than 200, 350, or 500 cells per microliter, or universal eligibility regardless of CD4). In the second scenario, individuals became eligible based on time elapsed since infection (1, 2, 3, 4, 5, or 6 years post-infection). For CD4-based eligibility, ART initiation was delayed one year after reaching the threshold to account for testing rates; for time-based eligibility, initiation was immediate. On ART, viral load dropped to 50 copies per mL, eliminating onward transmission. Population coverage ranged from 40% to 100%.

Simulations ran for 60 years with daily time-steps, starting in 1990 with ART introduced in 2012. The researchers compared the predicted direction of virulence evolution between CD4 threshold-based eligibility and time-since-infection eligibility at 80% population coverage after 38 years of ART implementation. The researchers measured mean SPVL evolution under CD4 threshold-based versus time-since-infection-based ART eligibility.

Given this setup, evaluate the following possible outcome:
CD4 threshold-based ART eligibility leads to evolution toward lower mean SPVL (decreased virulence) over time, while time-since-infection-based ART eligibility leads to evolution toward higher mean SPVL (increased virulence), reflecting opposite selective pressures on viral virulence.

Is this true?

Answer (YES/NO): NO